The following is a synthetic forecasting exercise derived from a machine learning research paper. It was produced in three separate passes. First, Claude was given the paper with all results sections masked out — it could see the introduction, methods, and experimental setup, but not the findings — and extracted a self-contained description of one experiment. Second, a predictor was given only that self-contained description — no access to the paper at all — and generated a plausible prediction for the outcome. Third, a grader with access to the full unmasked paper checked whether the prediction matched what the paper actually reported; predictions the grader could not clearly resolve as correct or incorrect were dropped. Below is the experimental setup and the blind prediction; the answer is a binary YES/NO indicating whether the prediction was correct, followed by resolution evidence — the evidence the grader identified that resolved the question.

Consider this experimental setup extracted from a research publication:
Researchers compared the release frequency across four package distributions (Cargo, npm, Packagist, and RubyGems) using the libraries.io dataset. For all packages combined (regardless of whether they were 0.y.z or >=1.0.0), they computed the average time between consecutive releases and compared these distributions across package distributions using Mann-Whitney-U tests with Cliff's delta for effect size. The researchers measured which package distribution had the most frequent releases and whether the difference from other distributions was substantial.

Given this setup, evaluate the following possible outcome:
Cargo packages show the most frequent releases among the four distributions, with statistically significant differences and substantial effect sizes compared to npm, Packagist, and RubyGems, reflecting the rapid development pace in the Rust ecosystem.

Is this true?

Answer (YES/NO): NO